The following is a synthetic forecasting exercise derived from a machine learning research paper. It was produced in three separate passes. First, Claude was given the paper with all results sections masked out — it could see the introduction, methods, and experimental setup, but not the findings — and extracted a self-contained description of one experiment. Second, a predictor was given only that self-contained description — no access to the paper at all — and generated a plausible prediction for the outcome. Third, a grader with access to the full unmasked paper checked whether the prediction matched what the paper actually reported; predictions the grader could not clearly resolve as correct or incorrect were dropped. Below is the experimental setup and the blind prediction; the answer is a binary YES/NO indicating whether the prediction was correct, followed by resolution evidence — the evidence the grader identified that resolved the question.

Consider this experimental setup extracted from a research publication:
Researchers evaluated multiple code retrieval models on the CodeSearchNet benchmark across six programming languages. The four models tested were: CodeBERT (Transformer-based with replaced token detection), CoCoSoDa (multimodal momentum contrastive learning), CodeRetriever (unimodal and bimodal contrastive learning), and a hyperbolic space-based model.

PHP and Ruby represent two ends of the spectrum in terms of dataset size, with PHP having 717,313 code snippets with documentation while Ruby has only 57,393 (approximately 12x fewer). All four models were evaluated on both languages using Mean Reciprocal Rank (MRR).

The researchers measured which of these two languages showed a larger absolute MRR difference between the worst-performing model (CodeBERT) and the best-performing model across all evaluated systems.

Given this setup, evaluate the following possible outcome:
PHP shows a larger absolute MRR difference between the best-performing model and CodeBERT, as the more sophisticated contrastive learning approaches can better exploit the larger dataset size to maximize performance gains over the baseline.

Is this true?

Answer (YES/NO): NO